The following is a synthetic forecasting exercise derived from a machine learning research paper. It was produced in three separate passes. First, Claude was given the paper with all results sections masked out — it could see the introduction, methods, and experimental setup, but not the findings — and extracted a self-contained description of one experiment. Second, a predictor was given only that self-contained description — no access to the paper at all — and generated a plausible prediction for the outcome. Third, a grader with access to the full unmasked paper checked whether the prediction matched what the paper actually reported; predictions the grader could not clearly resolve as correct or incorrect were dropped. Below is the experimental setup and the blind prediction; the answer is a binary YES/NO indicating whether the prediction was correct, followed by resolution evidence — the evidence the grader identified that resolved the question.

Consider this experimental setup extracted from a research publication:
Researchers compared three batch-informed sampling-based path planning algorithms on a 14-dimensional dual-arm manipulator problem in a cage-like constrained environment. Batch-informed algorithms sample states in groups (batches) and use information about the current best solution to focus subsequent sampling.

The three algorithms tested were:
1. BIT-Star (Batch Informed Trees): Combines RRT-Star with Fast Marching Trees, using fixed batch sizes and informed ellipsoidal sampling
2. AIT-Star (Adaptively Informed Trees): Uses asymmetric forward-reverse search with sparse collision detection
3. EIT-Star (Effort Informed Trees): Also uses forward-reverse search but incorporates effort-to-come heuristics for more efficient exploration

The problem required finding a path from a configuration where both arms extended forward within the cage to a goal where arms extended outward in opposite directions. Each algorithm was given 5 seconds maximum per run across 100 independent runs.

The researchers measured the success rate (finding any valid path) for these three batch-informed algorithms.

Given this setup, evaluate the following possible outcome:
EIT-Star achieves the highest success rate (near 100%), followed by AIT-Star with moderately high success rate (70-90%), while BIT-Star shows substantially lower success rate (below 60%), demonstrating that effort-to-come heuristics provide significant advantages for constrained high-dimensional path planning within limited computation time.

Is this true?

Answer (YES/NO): NO